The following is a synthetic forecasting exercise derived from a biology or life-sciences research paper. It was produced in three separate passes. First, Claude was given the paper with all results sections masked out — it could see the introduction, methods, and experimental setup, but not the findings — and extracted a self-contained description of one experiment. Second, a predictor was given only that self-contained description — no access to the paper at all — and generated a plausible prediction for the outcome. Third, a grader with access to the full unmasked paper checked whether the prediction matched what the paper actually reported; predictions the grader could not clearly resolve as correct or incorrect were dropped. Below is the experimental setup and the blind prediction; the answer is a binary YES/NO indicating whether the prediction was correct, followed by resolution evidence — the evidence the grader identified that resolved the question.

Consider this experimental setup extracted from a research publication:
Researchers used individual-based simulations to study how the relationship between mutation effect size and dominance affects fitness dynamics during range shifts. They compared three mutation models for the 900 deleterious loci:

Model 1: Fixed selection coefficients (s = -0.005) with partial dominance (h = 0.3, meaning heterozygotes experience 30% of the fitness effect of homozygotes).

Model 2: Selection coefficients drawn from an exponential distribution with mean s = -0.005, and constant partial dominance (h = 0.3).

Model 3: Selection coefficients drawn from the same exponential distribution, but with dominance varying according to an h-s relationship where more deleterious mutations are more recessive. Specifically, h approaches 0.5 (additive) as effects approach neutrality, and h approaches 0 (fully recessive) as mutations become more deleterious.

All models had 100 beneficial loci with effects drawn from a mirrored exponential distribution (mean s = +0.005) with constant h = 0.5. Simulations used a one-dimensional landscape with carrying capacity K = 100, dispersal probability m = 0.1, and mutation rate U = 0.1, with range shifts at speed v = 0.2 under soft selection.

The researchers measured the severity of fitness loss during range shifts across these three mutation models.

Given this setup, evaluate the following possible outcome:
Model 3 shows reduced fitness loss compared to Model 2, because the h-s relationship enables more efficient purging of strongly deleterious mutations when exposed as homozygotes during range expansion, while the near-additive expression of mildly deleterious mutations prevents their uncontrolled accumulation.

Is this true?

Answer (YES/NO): NO